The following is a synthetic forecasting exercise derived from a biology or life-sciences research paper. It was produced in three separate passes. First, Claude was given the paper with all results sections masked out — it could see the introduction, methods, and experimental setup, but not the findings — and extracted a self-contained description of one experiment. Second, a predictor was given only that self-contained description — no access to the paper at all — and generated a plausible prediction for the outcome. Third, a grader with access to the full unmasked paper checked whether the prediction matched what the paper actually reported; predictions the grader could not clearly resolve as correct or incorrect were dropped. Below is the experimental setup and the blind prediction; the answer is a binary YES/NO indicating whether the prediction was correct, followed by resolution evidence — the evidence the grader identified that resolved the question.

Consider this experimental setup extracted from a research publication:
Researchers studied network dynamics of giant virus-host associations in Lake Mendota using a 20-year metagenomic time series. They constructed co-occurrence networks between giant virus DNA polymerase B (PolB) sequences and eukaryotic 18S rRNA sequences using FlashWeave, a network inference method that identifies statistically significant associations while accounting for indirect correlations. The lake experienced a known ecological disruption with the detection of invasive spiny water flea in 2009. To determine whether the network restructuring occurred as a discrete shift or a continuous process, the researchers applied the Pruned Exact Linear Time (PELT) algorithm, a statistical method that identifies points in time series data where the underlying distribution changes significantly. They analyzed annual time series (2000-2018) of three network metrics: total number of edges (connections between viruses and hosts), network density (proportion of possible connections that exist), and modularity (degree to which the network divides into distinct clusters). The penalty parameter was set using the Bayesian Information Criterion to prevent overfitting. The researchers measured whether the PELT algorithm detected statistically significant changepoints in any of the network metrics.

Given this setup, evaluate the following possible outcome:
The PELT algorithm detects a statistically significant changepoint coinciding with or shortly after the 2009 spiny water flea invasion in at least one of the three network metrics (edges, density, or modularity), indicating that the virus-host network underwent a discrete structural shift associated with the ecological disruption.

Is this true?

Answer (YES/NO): NO